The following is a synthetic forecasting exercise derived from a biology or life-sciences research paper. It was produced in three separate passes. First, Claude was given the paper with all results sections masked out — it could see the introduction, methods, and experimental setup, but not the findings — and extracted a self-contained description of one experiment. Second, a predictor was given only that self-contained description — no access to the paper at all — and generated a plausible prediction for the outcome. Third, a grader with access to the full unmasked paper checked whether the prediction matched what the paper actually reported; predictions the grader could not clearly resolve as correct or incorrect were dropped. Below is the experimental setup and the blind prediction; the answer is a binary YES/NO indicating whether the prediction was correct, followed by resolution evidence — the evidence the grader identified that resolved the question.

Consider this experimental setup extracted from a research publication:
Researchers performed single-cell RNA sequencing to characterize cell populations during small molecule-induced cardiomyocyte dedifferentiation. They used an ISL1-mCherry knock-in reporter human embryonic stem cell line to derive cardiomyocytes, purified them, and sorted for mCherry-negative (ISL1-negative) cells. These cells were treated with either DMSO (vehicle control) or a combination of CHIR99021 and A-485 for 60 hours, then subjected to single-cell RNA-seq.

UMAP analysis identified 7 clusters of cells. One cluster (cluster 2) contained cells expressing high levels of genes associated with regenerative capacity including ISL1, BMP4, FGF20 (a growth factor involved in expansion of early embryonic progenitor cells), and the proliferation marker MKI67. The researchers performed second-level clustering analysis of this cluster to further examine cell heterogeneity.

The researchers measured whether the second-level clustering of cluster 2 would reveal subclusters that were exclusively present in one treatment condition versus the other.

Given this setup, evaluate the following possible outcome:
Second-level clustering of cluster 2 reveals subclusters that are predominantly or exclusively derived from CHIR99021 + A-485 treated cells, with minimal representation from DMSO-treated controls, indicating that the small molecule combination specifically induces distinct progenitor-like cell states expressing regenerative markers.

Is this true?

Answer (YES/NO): YES